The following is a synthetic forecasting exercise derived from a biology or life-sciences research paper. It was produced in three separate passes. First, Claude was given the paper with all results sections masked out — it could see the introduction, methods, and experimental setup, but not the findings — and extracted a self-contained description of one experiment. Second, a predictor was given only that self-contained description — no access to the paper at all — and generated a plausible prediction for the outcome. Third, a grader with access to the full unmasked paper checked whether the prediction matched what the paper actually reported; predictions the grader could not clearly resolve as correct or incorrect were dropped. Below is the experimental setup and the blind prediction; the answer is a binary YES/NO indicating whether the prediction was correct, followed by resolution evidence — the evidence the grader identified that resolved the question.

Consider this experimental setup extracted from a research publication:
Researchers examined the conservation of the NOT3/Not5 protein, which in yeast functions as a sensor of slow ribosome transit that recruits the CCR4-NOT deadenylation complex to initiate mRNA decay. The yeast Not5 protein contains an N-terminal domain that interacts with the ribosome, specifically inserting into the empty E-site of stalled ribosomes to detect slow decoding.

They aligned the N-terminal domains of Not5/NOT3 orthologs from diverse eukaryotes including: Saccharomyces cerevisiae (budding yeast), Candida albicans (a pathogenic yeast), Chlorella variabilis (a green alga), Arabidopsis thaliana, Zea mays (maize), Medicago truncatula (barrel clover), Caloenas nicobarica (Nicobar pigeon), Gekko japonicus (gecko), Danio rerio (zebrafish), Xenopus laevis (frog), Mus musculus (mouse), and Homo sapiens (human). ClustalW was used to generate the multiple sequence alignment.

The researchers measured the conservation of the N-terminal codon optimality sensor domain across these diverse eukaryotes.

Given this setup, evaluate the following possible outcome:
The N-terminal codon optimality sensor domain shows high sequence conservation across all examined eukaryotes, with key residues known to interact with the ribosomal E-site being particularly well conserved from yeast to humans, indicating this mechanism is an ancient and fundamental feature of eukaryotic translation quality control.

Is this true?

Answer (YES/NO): YES